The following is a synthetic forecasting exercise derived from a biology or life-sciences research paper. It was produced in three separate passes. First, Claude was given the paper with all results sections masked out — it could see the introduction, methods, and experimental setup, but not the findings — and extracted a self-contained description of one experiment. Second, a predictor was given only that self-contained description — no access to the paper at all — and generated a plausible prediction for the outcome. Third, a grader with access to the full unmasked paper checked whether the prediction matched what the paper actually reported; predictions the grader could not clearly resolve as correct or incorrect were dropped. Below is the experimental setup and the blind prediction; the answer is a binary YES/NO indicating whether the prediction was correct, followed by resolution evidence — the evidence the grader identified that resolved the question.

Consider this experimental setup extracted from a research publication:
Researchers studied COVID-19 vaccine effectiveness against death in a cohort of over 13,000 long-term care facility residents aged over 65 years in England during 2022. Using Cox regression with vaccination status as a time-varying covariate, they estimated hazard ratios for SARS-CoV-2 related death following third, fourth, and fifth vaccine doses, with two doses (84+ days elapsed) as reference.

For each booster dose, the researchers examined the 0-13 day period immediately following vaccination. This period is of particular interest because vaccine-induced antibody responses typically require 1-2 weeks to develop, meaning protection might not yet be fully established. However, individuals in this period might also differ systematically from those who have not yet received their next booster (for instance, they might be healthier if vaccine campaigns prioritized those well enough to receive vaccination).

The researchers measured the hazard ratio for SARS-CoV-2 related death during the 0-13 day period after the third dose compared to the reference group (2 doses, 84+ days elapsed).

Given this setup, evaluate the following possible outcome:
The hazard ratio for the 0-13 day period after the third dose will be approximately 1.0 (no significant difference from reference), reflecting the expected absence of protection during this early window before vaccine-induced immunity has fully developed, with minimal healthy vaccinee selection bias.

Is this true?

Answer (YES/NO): NO